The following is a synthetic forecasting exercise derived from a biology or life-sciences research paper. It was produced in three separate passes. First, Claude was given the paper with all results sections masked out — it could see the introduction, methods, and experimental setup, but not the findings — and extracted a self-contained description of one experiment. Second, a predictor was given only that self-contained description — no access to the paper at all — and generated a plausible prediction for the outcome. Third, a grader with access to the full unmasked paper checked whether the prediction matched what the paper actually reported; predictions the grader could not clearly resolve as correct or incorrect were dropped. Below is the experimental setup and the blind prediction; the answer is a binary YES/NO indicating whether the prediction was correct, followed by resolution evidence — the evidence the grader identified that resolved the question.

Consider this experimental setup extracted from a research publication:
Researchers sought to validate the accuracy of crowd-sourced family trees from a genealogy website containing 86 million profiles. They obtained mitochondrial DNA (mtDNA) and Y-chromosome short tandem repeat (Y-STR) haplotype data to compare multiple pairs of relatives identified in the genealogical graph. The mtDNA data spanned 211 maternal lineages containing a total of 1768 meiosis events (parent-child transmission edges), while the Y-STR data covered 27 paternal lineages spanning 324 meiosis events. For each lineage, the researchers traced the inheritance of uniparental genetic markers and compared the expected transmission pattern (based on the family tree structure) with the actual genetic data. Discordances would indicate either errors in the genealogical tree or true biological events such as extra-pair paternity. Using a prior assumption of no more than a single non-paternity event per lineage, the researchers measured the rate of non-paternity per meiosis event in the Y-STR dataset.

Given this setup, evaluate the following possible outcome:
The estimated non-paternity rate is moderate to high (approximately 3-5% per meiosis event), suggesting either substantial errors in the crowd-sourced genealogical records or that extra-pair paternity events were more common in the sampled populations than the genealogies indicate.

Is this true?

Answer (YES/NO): NO